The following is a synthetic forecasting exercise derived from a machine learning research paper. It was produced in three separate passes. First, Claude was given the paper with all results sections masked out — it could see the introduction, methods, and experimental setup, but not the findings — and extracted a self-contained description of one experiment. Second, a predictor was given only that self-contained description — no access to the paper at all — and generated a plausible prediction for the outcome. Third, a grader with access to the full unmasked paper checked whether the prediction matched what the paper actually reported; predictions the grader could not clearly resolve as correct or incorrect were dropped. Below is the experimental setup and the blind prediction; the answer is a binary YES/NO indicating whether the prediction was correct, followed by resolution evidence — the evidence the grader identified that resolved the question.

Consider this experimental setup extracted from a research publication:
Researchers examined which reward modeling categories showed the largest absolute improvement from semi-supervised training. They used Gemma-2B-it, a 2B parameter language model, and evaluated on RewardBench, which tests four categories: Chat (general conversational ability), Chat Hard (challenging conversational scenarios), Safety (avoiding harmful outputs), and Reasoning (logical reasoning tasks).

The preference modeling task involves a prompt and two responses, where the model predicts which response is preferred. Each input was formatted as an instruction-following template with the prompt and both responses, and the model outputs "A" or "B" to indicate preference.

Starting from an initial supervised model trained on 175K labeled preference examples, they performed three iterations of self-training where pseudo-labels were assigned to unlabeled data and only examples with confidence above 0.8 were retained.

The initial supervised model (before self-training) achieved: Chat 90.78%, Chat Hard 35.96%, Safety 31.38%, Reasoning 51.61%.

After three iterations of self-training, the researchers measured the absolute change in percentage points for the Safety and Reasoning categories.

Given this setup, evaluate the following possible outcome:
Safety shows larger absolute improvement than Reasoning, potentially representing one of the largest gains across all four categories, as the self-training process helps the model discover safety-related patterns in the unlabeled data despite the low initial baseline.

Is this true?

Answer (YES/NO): YES